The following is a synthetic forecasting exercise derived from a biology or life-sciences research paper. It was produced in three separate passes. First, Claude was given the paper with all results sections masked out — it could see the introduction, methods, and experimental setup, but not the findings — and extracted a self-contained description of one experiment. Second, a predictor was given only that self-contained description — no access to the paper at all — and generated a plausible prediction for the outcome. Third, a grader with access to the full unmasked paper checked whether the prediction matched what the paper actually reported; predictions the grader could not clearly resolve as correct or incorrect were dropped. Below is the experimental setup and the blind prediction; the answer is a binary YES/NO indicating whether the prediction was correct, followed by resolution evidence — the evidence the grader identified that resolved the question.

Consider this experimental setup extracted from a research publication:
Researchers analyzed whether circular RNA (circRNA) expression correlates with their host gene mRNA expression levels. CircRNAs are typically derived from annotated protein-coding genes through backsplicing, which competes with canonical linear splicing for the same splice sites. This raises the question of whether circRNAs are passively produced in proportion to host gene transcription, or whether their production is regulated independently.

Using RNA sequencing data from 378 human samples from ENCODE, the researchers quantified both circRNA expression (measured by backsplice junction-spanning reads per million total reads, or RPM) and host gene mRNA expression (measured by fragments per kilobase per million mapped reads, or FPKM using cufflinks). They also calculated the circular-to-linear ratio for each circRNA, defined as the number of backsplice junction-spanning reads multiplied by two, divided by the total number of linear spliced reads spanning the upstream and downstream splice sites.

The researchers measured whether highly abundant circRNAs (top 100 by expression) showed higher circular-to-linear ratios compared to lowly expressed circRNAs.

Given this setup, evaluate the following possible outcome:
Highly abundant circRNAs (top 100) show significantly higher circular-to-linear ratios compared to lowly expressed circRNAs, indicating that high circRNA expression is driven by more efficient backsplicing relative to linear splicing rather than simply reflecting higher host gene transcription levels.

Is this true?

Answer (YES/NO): YES